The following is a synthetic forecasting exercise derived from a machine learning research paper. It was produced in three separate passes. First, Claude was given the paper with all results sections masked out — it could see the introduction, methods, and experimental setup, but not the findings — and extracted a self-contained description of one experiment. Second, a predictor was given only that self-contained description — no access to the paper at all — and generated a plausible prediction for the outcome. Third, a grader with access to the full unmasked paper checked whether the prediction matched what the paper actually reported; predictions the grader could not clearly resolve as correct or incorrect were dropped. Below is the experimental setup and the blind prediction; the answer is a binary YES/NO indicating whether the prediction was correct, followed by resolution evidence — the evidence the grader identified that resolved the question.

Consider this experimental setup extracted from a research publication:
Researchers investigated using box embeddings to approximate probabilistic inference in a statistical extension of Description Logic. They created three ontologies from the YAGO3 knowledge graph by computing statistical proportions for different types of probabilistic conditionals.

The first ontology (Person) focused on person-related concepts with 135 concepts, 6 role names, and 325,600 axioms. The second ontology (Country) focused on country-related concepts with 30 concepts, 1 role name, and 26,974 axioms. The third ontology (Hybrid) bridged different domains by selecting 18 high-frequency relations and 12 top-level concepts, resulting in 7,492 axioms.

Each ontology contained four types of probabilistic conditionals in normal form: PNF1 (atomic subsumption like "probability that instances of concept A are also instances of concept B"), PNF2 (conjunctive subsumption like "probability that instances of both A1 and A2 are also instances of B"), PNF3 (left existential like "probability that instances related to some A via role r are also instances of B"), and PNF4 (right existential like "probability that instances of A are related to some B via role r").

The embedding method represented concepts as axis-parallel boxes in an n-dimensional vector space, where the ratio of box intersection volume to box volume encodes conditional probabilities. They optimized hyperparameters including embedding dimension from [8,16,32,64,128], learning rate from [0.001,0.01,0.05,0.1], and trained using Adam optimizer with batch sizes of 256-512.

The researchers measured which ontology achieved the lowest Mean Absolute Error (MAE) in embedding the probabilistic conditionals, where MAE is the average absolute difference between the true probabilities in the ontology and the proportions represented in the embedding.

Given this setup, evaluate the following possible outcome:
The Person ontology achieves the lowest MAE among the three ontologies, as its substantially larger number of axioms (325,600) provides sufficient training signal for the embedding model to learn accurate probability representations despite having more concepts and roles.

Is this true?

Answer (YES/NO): NO